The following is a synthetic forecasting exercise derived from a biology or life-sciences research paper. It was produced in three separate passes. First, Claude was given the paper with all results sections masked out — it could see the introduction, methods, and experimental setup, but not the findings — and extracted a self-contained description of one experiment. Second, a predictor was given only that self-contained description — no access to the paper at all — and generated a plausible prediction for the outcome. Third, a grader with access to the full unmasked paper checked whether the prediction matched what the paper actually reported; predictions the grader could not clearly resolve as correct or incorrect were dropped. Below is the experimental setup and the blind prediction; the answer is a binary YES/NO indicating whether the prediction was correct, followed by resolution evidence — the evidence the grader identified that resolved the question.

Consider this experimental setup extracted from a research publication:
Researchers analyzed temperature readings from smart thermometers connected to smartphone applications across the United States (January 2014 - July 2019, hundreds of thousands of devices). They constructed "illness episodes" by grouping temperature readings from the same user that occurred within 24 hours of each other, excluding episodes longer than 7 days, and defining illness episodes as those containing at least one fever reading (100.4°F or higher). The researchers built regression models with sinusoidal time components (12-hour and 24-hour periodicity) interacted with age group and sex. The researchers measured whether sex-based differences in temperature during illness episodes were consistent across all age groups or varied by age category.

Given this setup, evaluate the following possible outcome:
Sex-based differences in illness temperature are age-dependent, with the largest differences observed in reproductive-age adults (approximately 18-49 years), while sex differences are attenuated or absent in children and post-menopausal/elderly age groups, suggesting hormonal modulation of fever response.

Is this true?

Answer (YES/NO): YES